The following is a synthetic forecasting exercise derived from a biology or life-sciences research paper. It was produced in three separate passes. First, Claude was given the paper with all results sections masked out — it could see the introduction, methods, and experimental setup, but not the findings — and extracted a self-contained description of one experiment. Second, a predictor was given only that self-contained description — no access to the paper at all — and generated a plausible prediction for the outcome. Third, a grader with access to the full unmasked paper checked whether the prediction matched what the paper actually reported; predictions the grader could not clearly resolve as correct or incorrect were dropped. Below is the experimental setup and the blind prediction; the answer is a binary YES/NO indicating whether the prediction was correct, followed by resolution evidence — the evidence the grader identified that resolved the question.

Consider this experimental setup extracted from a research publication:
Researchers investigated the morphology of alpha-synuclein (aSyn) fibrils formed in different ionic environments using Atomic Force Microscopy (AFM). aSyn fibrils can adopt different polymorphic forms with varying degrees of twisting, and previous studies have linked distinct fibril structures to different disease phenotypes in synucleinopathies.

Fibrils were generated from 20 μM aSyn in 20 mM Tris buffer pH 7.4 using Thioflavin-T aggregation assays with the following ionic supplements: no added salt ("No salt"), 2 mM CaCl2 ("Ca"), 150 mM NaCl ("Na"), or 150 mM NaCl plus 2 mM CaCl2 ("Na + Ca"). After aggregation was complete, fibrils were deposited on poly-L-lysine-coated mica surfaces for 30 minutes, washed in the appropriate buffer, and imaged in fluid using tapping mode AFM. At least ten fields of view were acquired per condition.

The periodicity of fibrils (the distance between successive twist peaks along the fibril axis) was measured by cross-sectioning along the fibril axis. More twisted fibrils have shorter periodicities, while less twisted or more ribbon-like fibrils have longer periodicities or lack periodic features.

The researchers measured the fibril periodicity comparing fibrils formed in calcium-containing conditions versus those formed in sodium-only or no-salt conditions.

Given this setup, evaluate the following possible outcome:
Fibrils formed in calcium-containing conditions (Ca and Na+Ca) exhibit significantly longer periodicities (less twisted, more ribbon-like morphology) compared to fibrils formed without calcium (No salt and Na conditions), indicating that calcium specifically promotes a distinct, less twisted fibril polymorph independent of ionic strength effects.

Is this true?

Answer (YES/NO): NO